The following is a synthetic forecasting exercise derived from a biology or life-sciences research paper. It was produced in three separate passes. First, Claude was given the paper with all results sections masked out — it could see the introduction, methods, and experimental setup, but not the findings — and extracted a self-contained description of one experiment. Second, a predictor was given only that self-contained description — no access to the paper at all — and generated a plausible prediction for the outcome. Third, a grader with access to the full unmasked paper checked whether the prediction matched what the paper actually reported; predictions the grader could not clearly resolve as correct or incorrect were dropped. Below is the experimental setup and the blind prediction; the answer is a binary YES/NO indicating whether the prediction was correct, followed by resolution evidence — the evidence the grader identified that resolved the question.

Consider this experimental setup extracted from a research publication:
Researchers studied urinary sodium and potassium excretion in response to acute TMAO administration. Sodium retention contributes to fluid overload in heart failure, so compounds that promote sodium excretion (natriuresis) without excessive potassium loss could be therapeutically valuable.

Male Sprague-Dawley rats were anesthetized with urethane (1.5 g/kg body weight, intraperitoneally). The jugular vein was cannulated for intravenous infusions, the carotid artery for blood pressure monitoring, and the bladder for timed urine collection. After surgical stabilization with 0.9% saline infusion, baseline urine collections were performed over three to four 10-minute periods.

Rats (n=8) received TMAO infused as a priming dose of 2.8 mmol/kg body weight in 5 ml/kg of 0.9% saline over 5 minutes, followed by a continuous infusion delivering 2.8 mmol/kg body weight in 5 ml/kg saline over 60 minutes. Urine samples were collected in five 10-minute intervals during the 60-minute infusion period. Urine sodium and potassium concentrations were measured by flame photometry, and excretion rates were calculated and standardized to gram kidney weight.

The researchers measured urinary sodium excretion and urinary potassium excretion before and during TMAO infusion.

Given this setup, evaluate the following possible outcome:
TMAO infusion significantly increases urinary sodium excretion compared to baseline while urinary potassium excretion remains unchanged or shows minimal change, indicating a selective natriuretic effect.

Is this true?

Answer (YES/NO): NO